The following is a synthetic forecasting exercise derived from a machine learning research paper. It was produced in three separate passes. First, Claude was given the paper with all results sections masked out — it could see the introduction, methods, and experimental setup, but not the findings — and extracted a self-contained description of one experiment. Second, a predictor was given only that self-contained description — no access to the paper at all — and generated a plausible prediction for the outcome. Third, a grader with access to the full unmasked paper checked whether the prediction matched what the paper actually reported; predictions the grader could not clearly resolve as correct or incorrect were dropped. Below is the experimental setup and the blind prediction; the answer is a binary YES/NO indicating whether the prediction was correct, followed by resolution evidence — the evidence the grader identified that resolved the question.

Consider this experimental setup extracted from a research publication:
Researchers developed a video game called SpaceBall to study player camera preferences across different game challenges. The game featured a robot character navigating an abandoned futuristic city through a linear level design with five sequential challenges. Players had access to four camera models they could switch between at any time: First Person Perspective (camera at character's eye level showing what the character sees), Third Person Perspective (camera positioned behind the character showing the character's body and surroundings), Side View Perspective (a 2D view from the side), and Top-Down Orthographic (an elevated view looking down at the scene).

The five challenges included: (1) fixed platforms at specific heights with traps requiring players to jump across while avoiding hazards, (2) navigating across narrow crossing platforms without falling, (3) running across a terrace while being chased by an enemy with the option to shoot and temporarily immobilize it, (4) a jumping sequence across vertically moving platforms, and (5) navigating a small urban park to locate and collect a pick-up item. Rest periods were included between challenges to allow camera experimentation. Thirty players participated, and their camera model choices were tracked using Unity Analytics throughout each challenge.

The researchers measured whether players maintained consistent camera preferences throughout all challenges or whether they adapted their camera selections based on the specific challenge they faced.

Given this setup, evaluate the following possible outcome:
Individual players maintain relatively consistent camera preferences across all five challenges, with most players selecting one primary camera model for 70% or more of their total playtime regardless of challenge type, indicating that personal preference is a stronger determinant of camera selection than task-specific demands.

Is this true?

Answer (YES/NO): NO